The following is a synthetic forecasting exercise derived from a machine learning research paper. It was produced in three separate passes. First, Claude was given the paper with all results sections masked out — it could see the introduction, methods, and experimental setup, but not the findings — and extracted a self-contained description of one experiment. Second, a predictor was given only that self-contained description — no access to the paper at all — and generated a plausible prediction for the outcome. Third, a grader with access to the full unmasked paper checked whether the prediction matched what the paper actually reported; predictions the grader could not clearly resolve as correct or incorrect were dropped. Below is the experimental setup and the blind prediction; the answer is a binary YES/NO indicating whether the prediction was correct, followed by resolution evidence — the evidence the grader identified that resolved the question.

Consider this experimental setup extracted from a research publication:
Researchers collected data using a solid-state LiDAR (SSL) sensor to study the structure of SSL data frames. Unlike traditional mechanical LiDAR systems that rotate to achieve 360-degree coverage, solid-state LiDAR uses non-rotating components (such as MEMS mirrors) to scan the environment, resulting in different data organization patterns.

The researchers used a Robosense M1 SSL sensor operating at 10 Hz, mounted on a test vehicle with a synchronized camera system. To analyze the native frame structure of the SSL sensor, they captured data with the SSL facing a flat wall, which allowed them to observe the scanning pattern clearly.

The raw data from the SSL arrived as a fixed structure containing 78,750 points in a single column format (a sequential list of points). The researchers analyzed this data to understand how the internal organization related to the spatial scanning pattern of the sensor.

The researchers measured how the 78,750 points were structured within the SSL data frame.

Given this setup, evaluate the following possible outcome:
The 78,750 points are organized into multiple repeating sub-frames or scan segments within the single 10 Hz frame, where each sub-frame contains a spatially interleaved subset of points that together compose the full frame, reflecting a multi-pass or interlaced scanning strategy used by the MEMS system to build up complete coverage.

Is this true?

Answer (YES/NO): NO